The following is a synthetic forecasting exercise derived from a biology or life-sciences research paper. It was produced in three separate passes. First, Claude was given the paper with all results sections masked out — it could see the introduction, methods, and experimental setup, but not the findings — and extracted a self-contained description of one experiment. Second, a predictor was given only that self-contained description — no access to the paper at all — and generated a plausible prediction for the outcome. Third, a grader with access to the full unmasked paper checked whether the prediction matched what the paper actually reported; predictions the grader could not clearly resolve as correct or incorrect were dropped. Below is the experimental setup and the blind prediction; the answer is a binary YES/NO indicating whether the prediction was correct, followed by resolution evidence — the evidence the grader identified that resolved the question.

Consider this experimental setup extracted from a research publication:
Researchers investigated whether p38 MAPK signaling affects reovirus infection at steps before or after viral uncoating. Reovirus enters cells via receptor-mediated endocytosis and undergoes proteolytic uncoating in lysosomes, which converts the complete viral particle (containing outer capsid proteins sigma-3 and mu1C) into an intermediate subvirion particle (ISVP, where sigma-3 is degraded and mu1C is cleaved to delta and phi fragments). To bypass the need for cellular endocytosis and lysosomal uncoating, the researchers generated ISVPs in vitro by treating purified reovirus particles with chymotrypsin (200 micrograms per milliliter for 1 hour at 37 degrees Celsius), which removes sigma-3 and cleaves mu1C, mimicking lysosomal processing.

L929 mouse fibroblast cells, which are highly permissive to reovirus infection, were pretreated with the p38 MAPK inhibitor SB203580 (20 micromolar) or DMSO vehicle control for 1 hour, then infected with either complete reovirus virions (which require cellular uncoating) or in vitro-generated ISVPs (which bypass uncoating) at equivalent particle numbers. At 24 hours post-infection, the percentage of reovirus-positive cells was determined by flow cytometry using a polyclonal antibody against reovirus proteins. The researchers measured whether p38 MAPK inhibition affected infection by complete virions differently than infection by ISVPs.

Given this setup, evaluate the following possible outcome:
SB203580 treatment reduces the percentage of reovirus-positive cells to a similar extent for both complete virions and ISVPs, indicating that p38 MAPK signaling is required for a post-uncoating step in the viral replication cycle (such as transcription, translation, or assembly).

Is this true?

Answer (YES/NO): NO